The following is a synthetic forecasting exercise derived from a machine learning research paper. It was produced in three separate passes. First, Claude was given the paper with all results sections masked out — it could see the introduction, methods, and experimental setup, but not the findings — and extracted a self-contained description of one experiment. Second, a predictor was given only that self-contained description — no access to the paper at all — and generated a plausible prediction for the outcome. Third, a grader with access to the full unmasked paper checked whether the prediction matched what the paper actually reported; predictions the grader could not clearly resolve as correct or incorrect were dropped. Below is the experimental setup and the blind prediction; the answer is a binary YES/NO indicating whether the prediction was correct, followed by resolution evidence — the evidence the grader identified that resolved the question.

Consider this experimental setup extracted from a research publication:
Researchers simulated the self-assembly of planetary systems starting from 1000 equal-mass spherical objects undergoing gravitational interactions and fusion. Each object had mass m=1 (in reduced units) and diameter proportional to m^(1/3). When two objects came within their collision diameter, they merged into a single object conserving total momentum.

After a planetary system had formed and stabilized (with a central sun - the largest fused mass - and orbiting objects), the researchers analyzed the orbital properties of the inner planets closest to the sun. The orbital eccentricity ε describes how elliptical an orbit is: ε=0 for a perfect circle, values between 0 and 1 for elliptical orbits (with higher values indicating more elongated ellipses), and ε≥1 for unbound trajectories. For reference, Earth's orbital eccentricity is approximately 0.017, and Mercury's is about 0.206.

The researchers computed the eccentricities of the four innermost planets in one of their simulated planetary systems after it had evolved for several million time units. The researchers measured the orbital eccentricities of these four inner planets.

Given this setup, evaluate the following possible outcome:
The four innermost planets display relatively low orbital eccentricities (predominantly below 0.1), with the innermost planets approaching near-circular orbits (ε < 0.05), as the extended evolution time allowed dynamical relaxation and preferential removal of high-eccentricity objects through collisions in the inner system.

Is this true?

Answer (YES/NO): NO